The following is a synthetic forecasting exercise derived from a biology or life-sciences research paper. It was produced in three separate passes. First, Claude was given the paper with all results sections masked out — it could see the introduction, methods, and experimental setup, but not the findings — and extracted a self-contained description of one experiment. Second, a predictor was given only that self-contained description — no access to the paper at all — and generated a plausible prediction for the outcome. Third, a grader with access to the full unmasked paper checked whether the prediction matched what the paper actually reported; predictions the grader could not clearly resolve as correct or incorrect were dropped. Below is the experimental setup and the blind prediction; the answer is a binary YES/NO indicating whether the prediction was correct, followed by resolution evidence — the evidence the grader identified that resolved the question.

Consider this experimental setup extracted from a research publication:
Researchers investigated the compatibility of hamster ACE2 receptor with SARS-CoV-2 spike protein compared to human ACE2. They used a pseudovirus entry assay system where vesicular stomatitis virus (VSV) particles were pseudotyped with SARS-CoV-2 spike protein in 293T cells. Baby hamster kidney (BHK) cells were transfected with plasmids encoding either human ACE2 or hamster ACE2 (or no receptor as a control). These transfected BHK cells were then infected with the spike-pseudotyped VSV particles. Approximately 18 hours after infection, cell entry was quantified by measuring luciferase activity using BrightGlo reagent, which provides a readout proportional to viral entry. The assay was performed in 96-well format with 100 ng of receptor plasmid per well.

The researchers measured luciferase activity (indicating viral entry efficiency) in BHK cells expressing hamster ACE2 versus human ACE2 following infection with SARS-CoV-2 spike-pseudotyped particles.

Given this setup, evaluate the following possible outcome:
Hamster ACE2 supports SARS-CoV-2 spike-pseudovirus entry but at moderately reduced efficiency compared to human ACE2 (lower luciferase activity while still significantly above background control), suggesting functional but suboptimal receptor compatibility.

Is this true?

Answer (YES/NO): NO